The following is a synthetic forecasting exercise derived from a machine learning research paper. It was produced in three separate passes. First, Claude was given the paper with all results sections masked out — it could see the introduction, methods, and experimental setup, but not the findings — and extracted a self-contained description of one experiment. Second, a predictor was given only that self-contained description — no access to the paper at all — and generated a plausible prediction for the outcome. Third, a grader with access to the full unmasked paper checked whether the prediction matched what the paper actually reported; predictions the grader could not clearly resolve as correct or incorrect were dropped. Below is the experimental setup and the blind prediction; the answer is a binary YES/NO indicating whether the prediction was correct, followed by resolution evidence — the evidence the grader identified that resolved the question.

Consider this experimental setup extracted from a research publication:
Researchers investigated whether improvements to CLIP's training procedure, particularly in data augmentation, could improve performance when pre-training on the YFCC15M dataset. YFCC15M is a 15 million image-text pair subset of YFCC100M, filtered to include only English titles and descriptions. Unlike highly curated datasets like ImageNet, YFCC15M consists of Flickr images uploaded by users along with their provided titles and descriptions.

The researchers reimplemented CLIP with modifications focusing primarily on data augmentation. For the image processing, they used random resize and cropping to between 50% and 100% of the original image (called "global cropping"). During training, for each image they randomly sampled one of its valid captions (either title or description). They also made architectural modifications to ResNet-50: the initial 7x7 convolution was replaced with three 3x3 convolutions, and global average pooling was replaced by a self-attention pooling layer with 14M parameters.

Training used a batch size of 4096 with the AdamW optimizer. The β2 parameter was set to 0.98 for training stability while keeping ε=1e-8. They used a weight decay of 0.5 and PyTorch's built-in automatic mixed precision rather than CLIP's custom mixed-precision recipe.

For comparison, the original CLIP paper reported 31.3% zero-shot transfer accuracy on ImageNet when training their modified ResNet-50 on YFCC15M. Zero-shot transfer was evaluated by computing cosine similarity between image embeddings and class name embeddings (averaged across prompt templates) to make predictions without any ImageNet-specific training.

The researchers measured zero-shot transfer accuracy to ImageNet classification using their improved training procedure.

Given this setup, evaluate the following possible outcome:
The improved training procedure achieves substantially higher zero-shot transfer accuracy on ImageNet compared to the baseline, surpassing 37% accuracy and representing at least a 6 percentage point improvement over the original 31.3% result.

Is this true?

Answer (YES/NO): NO